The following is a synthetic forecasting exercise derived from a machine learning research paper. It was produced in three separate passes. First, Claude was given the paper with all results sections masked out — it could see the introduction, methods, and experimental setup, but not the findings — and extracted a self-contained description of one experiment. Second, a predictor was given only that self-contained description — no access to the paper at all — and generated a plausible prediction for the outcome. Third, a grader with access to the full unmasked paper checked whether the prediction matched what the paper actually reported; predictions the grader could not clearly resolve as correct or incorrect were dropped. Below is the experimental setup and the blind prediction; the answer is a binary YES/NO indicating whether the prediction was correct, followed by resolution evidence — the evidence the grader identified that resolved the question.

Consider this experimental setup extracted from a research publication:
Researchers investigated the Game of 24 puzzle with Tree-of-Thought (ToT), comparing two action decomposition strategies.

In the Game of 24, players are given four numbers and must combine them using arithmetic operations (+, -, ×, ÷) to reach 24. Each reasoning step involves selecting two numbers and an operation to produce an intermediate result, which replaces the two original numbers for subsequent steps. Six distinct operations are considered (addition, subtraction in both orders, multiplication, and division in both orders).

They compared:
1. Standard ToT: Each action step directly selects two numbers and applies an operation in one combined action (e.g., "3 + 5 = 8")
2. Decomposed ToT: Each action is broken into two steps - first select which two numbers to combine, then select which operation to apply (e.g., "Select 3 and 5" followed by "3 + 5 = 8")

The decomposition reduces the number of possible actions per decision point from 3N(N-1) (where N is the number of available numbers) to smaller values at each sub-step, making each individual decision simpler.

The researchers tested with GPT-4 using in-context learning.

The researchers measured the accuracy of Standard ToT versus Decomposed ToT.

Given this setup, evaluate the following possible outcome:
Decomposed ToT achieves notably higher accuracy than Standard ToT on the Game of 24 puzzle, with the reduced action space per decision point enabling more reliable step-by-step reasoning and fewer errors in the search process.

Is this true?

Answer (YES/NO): YES